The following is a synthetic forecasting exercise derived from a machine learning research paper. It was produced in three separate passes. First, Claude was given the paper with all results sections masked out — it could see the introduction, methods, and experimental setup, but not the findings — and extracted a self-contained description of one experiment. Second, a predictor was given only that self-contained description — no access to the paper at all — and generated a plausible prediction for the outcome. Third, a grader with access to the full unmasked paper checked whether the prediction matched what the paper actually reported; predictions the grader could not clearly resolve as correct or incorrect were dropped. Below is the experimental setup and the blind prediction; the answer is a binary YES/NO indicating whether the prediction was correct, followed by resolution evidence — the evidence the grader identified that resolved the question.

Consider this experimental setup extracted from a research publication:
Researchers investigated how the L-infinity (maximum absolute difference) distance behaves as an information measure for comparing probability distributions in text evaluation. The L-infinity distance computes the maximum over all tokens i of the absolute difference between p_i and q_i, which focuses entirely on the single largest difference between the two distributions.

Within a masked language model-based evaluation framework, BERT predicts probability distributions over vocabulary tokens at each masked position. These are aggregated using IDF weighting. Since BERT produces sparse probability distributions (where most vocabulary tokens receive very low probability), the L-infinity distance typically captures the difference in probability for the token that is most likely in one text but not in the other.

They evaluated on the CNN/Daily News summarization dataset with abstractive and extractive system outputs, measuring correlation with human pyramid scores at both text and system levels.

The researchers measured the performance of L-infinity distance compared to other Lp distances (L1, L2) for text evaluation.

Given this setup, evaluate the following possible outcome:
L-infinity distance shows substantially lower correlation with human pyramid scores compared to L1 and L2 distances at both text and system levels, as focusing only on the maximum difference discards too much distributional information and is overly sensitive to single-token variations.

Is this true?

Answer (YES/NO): NO